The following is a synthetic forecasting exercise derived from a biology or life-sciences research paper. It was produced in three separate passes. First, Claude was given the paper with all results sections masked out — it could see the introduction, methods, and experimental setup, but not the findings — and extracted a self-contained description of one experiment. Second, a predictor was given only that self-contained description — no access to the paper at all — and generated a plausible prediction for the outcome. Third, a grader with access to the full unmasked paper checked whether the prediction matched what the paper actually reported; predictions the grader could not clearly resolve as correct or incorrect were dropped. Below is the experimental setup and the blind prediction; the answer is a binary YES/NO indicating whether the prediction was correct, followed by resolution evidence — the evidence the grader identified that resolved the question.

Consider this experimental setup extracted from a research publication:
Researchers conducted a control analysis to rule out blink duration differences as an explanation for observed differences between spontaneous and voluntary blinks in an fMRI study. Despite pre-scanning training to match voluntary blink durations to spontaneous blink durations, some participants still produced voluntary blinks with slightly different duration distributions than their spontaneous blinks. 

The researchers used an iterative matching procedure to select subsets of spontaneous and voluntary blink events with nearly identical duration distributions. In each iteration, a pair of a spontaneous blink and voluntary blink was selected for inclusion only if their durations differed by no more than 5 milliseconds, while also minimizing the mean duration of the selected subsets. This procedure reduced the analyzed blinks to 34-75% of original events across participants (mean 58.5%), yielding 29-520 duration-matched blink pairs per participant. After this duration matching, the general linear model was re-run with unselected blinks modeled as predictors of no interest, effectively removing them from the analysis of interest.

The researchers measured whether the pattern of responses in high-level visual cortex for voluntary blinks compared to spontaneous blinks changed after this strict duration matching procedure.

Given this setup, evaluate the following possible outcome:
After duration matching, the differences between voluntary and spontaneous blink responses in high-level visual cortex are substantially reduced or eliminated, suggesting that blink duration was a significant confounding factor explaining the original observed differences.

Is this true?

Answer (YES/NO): NO